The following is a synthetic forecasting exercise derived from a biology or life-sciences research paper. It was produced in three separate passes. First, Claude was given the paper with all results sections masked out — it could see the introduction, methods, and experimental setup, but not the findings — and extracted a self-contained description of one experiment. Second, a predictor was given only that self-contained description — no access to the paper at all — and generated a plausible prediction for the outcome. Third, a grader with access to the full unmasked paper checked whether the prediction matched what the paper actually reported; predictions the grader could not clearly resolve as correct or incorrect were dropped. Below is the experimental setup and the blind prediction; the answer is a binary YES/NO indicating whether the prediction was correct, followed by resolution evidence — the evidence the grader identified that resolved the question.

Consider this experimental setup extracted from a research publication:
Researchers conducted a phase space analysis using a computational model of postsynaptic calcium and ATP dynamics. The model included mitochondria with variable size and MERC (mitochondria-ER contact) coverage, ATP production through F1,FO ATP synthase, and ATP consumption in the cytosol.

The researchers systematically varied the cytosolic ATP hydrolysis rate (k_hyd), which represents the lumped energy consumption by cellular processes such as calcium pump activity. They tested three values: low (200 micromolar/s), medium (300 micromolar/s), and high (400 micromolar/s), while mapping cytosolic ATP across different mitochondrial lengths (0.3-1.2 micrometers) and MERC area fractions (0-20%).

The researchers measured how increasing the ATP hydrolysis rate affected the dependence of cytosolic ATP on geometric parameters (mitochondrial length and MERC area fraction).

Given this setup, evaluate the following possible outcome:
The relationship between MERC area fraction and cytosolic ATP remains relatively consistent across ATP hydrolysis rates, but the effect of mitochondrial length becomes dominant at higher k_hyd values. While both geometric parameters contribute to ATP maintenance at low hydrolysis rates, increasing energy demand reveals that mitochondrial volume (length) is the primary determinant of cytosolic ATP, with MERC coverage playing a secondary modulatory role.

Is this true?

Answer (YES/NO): NO